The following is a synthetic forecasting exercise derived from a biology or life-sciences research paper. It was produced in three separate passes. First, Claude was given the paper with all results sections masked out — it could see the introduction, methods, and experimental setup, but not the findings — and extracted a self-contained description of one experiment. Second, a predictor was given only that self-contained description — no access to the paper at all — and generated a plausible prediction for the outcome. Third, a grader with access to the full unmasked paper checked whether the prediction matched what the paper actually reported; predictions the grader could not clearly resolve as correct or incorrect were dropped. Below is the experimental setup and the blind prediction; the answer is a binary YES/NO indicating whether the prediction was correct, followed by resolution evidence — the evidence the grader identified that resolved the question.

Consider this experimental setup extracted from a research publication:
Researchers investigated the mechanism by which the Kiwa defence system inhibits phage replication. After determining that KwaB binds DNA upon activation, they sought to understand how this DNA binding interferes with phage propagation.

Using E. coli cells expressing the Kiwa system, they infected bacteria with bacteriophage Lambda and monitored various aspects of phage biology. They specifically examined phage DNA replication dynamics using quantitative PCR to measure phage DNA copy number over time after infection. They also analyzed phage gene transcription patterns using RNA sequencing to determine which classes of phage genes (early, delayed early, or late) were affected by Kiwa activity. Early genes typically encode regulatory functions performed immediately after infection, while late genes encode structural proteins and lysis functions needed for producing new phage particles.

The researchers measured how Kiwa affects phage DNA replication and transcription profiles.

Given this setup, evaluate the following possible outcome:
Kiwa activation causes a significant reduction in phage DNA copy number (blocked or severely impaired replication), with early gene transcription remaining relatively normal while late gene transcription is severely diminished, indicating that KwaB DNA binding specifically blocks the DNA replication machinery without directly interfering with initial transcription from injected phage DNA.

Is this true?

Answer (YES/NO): NO